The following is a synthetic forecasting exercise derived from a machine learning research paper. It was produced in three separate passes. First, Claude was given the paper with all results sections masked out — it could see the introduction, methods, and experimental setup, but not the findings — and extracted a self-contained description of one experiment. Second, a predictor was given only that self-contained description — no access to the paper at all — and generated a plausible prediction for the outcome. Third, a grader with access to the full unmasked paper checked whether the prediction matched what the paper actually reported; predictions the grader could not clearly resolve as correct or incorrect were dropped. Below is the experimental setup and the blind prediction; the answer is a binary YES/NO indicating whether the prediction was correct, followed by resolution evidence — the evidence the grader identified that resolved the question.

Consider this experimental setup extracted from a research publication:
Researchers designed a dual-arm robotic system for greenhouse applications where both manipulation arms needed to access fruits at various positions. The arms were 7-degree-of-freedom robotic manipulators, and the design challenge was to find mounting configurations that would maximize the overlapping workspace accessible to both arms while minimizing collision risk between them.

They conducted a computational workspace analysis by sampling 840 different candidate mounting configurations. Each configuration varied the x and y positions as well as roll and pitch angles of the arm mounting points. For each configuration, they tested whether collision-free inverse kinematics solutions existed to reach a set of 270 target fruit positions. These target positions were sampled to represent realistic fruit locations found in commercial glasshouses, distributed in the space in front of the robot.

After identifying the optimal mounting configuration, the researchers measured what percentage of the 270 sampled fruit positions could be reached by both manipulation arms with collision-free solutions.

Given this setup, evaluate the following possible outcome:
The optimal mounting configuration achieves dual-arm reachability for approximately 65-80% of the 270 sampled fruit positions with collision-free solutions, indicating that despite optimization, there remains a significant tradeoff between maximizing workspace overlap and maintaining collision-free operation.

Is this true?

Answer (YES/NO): NO